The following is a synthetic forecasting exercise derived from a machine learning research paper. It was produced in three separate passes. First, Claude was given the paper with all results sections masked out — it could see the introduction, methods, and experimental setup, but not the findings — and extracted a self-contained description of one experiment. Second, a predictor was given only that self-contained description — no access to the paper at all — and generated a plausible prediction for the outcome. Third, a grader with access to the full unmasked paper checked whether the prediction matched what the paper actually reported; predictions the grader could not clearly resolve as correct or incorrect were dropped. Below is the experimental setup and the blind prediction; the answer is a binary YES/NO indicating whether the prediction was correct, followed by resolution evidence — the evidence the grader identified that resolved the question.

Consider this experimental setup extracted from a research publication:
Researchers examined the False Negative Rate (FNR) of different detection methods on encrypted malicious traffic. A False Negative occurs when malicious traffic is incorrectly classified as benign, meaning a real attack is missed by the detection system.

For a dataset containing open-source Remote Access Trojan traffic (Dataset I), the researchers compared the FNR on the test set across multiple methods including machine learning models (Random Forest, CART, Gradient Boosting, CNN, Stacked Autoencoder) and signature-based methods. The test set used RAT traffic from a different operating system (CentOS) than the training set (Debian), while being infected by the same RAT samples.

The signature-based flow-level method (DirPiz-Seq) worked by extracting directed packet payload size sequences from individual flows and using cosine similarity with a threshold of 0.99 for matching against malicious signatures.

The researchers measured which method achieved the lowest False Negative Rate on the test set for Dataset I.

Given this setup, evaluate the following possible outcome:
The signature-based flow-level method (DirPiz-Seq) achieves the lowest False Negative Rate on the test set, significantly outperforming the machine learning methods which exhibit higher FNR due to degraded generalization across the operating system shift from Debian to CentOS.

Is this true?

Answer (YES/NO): YES